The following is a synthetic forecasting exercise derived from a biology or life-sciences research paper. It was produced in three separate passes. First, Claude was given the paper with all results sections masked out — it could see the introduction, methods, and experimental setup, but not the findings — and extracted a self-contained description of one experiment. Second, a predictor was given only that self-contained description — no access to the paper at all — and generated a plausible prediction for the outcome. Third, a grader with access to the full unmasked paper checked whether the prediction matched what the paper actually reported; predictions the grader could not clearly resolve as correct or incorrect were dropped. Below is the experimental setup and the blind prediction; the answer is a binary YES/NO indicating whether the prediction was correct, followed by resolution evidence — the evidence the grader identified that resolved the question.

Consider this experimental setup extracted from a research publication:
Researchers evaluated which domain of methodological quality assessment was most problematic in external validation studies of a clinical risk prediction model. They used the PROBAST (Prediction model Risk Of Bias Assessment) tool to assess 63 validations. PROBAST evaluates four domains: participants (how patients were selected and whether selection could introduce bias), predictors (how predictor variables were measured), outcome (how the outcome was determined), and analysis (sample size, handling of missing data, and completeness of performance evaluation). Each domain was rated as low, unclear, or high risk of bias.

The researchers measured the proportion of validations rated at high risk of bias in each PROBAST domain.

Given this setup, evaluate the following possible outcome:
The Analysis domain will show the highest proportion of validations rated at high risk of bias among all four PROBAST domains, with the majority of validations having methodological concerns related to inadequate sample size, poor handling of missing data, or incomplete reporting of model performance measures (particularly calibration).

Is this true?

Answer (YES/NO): YES